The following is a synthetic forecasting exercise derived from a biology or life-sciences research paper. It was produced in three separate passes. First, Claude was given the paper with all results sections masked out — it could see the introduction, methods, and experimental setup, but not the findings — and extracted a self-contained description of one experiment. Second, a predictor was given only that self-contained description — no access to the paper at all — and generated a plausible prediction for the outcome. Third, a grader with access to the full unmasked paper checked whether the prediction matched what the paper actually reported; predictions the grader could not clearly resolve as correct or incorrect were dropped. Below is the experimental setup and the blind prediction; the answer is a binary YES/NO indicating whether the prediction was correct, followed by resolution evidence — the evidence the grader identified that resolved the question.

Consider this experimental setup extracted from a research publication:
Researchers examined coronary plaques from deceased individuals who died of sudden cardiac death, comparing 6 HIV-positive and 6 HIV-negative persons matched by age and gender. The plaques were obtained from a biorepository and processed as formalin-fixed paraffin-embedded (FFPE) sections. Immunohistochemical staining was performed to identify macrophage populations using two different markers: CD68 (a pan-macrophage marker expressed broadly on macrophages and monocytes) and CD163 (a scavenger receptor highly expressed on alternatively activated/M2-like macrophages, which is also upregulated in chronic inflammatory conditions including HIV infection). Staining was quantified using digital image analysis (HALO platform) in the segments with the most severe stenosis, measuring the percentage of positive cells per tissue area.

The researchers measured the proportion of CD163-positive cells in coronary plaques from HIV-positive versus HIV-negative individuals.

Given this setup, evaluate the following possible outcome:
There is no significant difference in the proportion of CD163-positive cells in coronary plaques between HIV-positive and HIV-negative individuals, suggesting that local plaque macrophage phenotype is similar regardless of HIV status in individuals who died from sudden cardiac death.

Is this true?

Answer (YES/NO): NO